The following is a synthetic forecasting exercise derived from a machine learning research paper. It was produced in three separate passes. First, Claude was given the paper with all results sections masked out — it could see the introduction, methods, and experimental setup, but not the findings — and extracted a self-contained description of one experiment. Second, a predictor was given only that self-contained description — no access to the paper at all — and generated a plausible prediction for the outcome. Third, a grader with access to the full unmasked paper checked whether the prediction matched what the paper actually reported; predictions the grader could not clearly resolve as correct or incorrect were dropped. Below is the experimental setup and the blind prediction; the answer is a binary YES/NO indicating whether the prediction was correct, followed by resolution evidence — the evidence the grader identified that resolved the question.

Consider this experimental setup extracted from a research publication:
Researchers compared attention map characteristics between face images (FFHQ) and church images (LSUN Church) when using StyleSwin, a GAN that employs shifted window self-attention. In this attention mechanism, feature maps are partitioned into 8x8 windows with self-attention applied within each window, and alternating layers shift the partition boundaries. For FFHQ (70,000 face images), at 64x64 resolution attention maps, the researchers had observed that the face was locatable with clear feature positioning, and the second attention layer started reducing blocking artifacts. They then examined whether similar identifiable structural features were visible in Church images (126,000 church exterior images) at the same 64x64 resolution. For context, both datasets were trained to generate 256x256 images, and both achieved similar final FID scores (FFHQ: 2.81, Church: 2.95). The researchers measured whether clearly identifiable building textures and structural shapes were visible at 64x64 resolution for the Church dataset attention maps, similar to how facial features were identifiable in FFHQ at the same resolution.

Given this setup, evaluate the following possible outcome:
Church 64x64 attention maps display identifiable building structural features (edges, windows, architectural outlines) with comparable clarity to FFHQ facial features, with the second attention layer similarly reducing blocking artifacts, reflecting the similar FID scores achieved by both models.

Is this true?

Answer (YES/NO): NO